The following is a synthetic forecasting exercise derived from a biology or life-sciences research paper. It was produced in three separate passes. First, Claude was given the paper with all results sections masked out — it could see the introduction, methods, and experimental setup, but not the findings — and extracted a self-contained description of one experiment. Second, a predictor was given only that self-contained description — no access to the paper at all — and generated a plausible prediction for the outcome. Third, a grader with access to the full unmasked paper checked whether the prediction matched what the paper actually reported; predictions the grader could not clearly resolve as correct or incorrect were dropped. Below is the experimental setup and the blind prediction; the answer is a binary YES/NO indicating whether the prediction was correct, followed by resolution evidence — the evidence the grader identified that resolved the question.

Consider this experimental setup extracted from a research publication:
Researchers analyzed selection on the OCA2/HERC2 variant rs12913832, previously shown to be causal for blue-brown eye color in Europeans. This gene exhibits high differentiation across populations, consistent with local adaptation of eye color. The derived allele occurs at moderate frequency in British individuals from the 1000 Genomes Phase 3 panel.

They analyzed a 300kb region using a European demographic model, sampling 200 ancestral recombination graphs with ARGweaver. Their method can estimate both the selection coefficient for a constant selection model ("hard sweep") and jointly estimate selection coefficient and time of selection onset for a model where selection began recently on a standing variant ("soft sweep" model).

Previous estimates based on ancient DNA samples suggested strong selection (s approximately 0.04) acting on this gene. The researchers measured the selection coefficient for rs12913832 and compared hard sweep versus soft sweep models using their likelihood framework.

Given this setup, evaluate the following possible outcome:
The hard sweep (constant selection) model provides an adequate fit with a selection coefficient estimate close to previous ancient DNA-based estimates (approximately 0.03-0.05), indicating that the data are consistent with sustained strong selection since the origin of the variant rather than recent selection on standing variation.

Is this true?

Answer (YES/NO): NO